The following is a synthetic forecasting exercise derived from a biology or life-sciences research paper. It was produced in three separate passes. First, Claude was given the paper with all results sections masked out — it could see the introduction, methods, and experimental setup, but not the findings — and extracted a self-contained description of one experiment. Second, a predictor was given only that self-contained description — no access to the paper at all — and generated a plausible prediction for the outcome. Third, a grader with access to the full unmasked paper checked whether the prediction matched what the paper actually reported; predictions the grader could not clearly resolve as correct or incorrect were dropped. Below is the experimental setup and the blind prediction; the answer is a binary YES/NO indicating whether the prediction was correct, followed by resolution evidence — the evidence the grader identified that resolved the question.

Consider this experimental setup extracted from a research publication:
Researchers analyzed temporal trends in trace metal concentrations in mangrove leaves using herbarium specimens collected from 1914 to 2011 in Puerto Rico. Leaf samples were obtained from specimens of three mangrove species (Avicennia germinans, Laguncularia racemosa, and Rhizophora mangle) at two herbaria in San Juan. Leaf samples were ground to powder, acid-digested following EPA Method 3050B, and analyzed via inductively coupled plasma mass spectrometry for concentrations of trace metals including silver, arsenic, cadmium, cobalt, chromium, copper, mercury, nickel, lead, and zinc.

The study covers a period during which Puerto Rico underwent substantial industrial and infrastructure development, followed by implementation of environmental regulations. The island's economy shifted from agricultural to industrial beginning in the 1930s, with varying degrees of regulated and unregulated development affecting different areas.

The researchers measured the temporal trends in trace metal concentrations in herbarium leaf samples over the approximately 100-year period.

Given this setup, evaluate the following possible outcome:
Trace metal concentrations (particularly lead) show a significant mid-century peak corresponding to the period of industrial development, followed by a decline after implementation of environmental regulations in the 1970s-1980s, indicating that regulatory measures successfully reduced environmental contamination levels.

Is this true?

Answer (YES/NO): NO